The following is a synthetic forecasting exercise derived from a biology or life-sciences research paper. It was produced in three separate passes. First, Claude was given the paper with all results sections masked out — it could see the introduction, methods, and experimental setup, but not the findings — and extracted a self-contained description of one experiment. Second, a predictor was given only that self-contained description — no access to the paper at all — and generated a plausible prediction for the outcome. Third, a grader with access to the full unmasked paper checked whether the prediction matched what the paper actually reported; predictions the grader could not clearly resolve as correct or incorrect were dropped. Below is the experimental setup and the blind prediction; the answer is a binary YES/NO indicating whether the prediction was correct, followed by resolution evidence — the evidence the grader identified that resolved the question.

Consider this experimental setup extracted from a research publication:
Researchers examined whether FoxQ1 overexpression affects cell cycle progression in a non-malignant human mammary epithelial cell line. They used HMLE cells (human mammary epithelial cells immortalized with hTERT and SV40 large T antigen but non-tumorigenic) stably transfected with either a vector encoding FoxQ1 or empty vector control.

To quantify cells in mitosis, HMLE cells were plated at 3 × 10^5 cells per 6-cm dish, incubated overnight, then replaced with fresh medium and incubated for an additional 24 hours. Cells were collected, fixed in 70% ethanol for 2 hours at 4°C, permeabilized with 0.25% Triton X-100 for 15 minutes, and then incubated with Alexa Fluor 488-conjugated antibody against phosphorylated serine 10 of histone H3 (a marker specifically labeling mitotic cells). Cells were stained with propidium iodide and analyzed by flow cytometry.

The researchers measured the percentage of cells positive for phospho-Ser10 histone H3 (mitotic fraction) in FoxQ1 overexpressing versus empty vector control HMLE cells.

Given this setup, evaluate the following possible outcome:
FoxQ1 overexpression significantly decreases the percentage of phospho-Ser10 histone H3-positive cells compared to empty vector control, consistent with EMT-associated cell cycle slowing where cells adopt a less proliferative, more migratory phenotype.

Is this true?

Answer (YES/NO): NO